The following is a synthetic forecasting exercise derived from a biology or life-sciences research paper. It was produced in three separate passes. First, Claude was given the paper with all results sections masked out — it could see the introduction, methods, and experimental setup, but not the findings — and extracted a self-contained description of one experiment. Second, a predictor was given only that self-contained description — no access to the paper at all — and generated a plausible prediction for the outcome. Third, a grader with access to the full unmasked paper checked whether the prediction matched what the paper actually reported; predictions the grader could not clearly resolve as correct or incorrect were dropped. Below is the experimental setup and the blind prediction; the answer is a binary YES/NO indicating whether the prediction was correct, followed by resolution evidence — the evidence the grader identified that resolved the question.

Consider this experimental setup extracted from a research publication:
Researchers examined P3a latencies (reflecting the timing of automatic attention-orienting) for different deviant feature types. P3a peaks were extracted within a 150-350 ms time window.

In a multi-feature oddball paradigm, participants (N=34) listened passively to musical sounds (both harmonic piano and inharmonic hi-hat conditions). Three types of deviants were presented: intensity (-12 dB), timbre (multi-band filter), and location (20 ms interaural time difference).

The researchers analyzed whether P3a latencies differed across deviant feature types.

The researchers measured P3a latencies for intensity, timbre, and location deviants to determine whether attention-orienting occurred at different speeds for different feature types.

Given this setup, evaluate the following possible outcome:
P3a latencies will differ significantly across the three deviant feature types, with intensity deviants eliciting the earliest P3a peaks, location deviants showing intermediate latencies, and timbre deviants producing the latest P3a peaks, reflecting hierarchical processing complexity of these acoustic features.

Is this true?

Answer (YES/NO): NO